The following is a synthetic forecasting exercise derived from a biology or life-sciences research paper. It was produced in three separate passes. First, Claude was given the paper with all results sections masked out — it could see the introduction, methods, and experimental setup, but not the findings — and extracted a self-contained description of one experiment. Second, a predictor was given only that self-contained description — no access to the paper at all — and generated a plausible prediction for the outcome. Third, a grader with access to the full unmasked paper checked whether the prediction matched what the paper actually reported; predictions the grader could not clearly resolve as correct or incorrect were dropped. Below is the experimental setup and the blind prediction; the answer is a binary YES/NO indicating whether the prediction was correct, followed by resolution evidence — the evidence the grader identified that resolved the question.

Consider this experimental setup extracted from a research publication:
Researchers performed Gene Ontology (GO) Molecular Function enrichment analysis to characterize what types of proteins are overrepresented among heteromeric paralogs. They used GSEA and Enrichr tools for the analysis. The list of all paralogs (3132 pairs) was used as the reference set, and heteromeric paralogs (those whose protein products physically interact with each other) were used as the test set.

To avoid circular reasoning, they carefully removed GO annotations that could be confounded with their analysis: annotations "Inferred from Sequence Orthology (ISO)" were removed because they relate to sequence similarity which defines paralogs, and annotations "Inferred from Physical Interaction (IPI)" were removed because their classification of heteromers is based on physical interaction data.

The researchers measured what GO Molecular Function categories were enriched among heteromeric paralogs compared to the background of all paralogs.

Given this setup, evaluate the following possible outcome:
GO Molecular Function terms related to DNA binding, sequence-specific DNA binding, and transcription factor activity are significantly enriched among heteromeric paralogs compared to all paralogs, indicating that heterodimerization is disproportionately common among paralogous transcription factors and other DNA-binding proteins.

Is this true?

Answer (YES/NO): YES